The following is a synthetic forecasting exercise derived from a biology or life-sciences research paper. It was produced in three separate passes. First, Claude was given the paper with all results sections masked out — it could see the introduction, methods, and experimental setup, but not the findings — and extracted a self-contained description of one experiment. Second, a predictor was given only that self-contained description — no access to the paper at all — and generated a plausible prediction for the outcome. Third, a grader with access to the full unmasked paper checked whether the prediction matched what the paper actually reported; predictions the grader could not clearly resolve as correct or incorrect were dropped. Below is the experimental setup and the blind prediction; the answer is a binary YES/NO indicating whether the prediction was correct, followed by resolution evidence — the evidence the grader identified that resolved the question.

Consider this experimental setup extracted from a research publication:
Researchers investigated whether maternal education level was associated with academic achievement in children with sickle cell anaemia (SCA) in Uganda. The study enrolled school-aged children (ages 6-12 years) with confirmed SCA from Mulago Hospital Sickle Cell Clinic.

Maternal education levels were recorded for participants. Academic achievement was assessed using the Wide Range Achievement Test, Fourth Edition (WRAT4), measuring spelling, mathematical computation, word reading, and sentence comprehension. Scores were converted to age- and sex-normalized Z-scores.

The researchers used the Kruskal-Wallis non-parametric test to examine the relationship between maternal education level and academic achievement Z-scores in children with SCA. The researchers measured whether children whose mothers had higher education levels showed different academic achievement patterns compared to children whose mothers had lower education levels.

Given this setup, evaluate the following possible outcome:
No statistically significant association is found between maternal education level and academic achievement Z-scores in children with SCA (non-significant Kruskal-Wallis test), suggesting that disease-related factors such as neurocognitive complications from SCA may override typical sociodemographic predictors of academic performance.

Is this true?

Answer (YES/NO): NO